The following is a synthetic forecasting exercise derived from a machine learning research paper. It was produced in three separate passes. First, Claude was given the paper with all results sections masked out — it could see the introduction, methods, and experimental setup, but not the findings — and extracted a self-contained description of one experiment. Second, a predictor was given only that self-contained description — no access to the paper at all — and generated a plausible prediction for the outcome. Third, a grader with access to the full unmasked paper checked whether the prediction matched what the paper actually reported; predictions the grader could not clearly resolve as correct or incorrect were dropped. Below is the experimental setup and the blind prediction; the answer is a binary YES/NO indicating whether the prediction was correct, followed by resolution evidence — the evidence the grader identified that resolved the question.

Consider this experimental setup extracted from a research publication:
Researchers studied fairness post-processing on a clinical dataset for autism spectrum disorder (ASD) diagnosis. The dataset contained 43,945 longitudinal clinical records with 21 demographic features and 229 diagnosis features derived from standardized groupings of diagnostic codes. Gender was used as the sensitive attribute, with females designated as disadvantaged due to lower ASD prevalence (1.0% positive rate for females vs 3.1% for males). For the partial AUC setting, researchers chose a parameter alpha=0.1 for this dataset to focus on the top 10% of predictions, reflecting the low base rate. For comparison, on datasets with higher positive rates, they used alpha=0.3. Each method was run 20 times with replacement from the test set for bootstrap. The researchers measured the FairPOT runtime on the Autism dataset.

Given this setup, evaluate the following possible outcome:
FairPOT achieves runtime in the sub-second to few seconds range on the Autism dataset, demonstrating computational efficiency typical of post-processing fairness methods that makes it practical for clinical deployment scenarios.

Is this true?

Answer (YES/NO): NO